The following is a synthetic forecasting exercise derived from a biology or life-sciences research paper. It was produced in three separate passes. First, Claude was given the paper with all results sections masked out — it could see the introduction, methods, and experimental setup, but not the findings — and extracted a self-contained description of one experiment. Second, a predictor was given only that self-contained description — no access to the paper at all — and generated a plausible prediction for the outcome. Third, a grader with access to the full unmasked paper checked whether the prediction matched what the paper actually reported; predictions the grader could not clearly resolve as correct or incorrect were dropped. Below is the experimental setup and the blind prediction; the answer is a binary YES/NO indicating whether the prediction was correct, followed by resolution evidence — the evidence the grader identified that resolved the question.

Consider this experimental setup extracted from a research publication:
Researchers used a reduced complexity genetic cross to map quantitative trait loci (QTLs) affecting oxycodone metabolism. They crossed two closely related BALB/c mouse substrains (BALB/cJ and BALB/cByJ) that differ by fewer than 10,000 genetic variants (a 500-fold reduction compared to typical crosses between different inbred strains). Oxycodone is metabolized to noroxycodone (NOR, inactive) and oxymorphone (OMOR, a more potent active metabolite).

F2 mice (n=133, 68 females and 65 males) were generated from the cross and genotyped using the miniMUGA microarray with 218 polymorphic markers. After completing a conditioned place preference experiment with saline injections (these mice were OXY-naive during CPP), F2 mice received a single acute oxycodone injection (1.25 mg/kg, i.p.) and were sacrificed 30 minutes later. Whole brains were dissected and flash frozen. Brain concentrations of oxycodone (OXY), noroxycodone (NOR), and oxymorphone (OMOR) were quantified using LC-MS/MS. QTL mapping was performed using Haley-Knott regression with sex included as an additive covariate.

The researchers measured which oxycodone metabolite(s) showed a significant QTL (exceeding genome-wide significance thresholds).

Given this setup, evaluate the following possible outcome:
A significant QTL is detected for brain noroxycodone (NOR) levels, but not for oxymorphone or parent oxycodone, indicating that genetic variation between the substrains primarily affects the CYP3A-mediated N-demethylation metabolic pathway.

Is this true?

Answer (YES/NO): NO